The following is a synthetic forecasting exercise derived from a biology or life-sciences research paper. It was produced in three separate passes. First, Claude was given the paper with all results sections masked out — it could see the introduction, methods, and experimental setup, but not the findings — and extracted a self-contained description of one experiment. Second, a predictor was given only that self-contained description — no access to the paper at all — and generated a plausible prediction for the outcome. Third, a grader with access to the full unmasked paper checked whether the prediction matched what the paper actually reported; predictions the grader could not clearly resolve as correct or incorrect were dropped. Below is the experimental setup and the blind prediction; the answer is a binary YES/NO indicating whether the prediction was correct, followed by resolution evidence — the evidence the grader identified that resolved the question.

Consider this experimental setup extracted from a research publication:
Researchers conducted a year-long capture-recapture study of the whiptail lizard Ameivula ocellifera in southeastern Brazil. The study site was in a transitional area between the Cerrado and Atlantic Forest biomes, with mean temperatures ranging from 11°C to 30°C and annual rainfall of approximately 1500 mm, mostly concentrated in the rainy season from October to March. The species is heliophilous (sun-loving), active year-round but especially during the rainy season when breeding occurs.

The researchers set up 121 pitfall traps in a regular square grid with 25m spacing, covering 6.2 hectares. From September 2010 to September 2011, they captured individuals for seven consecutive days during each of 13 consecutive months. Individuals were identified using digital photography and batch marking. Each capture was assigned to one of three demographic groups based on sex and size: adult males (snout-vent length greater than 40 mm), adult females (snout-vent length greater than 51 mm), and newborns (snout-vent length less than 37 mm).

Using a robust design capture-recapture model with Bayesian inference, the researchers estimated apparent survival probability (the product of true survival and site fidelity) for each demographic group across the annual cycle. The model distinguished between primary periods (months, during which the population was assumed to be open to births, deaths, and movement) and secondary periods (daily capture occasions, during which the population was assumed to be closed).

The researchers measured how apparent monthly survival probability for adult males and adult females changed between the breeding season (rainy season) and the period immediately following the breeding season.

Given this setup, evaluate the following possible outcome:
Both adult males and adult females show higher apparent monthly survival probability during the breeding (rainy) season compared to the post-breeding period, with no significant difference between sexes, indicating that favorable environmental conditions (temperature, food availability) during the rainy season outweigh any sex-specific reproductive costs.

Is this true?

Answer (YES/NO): NO